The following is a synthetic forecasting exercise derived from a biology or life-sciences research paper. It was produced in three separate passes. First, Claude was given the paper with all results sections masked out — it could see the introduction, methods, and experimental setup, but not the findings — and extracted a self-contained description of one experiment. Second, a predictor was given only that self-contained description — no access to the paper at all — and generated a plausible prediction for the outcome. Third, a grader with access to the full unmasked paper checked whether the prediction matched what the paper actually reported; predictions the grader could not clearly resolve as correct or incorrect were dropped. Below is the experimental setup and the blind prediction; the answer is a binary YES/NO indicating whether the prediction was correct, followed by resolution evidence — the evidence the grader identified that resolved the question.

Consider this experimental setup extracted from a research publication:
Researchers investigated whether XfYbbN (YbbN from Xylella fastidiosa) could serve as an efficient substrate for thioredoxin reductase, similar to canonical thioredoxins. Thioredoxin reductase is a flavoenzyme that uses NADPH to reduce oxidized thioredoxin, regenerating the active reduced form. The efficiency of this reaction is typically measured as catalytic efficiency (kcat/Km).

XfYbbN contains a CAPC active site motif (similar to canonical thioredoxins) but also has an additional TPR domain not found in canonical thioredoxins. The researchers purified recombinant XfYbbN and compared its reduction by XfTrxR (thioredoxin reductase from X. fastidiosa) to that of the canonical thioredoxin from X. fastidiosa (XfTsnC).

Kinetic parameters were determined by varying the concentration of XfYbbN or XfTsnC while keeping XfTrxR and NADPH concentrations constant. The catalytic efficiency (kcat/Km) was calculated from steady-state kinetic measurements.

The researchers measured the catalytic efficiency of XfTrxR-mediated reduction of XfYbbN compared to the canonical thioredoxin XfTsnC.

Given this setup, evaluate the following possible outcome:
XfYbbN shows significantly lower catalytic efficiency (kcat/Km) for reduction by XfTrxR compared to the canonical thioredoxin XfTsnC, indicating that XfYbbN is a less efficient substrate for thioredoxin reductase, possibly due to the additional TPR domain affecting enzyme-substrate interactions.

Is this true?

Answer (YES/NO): NO